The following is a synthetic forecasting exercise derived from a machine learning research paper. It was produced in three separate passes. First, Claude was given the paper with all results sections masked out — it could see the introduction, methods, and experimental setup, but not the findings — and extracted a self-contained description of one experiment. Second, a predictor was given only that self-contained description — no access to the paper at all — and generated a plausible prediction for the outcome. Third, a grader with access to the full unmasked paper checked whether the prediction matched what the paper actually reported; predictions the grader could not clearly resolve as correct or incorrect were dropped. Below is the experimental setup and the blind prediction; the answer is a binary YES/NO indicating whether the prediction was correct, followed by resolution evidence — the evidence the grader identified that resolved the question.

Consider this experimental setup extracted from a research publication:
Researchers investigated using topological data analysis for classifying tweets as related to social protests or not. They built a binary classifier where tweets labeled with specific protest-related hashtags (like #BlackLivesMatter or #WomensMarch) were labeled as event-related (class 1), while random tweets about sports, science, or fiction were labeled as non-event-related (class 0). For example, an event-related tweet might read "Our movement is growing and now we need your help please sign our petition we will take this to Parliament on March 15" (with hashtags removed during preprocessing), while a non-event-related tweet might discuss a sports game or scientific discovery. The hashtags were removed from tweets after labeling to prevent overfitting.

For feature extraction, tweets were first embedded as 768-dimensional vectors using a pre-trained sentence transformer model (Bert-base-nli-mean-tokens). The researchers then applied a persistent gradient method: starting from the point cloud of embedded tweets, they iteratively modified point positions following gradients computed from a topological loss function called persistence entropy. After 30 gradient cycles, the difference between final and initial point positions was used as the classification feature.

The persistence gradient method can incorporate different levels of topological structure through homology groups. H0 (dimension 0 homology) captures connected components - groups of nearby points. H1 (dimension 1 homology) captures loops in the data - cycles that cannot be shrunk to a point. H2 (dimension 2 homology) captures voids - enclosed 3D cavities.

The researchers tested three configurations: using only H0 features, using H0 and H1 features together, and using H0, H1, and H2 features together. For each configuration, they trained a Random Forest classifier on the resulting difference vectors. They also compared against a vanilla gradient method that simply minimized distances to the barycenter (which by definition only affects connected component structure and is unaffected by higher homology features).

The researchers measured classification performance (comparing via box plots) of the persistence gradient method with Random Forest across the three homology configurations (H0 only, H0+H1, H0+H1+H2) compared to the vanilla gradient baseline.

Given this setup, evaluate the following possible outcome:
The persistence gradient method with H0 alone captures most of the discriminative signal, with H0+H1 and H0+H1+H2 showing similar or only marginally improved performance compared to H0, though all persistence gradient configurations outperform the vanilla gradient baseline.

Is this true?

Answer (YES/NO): NO